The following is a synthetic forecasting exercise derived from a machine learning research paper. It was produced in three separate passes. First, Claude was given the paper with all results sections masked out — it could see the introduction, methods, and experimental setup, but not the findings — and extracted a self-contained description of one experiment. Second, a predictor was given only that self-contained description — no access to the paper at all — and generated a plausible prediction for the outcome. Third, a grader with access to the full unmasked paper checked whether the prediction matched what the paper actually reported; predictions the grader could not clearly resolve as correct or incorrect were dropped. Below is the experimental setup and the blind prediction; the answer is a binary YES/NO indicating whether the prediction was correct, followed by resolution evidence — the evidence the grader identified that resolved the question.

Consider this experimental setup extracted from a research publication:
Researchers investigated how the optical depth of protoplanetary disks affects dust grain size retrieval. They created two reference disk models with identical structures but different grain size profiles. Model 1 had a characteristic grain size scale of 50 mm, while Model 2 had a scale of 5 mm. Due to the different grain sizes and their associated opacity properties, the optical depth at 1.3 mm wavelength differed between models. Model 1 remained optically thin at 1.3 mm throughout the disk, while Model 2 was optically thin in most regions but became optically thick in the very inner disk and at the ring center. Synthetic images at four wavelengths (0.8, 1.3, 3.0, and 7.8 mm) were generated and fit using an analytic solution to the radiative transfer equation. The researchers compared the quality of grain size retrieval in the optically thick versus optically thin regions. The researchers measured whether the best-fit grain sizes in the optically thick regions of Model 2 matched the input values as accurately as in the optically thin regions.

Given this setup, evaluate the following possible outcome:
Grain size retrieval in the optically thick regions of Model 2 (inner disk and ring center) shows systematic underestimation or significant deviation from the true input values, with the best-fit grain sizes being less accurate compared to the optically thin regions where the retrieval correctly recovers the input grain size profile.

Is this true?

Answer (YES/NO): NO